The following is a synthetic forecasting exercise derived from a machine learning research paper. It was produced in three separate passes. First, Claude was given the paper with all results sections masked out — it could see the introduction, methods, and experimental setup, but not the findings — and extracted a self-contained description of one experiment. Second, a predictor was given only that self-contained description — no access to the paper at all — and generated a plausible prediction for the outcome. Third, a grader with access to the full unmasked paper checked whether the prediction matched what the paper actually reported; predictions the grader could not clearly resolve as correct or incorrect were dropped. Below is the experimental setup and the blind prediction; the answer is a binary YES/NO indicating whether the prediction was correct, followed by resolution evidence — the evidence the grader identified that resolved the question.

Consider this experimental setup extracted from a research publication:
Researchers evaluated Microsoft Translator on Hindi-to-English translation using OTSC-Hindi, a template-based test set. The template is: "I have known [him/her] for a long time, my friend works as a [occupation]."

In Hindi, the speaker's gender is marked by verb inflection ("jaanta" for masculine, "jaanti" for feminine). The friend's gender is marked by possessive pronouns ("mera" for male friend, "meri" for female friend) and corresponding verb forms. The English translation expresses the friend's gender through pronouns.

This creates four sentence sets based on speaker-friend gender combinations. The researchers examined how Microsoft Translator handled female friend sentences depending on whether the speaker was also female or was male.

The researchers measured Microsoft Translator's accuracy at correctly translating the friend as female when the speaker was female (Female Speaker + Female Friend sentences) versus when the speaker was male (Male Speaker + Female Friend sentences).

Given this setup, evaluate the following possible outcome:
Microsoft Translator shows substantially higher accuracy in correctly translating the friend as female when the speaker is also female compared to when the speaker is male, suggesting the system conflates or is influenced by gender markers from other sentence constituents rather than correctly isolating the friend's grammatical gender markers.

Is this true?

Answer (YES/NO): NO